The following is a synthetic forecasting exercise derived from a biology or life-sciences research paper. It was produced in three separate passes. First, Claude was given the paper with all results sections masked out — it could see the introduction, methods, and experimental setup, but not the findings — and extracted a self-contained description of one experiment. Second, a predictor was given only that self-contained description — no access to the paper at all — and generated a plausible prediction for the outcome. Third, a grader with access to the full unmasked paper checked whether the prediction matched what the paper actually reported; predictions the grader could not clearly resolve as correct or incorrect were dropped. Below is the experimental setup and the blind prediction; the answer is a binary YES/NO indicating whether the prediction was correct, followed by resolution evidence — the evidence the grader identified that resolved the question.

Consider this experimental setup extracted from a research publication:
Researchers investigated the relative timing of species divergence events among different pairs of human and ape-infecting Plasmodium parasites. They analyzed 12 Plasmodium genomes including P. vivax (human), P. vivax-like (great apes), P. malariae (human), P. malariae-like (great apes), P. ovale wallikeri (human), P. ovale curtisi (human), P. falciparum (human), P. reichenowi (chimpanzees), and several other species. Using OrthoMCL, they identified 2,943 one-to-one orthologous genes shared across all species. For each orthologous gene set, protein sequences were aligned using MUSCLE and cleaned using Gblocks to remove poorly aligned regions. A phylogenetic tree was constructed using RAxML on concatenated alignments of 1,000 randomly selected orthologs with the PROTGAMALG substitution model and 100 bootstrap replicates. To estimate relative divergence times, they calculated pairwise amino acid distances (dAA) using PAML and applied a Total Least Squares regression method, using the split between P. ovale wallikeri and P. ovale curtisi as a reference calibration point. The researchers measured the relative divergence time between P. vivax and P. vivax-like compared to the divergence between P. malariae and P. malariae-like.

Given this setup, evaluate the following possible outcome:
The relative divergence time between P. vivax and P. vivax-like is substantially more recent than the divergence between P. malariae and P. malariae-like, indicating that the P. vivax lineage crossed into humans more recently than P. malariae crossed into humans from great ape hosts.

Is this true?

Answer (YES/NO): NO